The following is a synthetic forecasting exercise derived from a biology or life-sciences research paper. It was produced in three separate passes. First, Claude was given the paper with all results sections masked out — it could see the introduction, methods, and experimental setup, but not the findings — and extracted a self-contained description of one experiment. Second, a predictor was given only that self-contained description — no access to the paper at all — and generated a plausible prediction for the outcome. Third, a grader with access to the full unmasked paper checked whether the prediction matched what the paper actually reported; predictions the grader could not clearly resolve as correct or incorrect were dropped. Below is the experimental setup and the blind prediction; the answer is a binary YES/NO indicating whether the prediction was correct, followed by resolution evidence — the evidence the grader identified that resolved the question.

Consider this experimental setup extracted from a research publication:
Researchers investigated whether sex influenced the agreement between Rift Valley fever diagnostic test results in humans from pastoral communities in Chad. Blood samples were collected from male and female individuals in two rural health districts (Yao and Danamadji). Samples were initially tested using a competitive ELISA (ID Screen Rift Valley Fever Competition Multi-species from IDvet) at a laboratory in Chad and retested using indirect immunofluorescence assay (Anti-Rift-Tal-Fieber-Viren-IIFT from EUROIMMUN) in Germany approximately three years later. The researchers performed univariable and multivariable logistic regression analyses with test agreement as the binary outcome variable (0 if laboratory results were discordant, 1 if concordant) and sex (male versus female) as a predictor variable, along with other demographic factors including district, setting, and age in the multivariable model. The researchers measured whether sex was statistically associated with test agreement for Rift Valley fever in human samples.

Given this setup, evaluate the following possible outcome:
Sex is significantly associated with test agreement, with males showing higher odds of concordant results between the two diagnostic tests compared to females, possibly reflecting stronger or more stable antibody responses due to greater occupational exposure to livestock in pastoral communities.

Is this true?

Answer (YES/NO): NO